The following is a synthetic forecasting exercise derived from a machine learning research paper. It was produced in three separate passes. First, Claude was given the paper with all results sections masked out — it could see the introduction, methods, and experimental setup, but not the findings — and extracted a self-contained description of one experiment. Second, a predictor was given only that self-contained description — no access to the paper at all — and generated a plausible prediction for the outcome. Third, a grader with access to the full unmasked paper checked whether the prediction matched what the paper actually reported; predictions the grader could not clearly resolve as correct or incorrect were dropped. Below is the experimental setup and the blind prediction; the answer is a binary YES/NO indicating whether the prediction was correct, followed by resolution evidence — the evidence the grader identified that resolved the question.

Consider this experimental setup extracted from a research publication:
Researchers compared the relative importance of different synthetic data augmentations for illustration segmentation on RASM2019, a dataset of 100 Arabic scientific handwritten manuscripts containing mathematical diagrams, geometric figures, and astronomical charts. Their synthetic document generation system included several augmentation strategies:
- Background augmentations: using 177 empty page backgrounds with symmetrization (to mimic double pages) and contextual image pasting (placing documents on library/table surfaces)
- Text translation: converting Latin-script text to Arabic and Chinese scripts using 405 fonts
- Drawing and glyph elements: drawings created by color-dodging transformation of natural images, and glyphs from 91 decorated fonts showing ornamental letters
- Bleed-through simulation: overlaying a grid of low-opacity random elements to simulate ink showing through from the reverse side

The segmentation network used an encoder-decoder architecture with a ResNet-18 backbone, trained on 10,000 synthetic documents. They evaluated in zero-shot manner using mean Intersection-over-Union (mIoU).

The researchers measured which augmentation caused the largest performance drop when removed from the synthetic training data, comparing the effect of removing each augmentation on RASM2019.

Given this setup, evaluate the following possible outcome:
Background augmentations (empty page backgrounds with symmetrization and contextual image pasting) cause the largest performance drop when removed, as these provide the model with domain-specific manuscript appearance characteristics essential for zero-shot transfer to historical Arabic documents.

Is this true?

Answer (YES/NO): NO